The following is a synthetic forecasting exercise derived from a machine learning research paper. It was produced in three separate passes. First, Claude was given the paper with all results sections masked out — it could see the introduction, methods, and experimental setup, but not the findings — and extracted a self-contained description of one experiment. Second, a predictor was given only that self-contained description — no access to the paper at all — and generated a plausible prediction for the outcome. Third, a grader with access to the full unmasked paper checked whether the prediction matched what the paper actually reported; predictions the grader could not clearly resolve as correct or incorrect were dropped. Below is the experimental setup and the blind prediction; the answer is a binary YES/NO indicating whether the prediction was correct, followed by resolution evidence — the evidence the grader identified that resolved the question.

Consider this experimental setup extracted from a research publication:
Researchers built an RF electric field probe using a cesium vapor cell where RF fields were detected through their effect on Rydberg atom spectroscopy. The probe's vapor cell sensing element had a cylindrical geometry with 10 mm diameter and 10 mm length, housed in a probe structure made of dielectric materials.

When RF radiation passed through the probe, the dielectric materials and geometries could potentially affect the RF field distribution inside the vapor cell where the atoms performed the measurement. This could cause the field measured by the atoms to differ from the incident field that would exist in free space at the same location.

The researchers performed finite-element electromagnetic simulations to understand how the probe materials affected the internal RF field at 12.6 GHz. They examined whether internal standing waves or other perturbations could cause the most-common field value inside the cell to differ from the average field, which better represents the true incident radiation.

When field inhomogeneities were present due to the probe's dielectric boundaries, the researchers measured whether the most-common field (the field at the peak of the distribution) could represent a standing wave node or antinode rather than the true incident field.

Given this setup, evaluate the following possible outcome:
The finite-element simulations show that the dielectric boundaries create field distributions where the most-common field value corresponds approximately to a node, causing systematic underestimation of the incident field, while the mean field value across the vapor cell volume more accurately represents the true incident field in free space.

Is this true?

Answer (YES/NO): NO